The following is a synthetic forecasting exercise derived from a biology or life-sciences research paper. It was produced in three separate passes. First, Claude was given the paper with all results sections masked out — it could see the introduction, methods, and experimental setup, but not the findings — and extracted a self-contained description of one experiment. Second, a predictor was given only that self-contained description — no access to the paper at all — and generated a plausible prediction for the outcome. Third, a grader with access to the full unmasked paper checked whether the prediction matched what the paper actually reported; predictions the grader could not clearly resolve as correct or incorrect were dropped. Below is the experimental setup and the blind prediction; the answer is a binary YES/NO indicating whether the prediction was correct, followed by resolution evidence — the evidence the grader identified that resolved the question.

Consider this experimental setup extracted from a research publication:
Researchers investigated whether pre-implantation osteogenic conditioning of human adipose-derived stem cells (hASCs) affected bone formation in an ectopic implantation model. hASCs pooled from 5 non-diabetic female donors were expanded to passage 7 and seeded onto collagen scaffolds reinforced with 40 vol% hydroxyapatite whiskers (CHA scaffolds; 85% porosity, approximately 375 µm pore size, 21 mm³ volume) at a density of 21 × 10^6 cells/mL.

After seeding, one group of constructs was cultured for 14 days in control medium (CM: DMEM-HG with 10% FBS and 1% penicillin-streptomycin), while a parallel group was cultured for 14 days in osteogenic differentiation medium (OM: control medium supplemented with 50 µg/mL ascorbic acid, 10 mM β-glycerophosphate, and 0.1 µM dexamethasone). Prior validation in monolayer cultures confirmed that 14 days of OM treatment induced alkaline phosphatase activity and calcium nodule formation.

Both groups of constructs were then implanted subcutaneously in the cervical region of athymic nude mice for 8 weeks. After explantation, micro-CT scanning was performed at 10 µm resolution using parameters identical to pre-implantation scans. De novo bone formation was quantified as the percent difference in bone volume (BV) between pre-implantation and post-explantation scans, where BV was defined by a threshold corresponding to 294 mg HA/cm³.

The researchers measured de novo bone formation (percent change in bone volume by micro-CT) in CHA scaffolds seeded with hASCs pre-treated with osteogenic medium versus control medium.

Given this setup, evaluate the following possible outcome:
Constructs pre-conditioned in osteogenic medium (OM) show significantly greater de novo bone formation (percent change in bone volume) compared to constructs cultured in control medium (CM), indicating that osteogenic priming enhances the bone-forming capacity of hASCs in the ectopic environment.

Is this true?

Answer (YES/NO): YES